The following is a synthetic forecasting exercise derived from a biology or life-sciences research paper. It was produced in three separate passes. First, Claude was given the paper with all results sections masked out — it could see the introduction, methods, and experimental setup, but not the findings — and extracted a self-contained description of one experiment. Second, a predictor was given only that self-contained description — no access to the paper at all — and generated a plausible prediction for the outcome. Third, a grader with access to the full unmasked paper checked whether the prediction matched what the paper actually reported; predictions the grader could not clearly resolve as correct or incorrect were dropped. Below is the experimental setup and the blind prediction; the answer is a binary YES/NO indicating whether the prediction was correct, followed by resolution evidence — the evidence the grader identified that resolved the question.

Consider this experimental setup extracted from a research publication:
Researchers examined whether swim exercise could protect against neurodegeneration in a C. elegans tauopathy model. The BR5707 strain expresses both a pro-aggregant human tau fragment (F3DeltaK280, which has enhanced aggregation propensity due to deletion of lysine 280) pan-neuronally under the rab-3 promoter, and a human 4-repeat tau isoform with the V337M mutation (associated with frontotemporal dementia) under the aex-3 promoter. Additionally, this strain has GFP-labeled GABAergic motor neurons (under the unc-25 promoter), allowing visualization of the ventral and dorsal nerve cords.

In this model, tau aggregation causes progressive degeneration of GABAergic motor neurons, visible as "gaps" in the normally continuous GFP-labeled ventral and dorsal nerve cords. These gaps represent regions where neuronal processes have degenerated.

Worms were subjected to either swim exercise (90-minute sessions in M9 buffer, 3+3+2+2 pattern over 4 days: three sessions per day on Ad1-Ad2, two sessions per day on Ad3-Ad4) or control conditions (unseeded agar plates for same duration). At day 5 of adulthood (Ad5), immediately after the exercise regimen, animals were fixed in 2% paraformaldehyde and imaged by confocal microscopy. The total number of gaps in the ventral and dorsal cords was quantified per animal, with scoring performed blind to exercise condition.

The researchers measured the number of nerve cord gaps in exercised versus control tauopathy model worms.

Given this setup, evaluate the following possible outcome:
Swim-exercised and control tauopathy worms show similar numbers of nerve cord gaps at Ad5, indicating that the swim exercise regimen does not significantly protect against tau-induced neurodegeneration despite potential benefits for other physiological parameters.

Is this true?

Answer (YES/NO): NO